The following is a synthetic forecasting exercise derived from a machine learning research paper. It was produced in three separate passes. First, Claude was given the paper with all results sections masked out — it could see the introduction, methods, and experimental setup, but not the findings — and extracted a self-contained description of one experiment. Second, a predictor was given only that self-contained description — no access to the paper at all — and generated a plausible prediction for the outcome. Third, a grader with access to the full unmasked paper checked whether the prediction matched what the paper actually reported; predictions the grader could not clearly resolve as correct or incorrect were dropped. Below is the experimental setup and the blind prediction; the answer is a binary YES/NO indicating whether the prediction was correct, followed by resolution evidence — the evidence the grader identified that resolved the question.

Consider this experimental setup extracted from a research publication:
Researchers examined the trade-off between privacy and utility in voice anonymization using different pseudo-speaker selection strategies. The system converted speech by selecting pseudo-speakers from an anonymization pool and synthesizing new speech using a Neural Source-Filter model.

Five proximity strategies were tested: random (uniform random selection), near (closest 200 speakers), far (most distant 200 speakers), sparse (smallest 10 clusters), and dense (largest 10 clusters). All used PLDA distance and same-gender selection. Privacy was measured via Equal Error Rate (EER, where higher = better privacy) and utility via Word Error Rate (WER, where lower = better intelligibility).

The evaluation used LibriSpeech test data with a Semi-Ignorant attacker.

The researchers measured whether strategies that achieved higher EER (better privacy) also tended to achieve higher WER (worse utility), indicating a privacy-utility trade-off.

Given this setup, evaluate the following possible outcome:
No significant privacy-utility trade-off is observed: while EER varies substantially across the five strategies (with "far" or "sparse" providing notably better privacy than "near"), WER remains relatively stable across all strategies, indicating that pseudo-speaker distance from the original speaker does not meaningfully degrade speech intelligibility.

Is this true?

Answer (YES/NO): NO